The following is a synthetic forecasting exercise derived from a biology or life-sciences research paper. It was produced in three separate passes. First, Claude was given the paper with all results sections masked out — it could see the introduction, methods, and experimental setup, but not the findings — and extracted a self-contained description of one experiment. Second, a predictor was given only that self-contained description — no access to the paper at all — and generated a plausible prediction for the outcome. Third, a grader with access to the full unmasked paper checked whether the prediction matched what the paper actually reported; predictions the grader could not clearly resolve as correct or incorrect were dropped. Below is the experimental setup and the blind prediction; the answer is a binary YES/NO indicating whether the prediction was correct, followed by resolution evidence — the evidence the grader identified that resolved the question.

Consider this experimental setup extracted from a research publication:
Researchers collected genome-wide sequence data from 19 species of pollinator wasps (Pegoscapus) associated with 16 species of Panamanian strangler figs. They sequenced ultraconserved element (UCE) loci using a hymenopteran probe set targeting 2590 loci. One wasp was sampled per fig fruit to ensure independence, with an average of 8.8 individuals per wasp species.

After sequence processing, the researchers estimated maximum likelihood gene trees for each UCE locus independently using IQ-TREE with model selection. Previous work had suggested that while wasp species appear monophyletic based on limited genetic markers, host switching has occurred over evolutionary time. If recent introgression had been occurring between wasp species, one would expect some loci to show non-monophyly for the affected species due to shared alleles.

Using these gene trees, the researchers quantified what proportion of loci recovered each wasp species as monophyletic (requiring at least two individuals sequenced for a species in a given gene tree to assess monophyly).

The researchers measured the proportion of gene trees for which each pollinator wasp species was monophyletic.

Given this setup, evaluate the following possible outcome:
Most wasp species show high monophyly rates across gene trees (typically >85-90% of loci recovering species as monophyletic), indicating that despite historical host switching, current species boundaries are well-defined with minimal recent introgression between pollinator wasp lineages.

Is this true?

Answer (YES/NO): YES